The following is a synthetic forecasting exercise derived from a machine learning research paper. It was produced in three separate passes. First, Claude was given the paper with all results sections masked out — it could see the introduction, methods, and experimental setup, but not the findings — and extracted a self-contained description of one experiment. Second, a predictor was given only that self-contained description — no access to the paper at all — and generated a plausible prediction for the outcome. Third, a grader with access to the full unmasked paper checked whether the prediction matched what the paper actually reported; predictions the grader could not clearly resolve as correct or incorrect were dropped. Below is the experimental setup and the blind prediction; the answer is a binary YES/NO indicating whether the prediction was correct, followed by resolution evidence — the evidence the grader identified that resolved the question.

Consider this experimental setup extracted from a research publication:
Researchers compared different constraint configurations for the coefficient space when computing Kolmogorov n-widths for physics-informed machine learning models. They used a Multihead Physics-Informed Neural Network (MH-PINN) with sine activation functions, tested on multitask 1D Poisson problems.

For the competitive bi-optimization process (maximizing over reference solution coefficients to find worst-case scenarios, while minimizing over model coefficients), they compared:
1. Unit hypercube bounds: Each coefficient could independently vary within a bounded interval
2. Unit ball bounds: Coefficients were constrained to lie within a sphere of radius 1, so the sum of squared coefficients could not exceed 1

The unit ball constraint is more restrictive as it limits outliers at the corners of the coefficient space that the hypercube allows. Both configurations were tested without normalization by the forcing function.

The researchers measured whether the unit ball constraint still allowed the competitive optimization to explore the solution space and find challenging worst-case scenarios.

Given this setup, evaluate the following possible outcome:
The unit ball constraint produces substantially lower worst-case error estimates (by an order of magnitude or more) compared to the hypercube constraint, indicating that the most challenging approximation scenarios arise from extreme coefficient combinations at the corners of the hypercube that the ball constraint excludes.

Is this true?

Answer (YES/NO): NO